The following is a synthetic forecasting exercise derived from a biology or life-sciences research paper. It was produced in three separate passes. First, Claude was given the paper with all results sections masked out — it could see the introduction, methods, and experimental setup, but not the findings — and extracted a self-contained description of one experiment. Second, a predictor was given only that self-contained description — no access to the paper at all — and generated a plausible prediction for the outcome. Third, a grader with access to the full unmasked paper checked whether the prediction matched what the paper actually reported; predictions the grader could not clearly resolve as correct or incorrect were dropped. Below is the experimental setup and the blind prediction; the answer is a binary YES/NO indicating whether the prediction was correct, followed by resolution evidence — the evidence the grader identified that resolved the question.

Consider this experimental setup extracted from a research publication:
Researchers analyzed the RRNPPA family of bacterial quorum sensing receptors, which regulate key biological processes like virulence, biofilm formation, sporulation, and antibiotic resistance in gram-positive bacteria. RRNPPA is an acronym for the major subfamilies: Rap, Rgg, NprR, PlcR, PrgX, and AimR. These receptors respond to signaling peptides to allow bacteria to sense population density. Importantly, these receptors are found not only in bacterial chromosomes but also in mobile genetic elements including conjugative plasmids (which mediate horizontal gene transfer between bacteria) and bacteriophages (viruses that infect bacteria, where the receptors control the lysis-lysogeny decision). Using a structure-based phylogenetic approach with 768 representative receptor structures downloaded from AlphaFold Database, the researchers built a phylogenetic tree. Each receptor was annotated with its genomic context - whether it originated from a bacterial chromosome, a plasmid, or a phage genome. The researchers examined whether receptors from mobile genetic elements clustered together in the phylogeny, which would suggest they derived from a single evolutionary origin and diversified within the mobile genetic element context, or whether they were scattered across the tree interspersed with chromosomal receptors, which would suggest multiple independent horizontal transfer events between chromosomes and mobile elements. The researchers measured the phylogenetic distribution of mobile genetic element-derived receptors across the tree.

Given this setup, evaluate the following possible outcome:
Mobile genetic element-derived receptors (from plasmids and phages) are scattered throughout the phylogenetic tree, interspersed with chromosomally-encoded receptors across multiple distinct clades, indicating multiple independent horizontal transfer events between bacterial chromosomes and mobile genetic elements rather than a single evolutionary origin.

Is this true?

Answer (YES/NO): YES